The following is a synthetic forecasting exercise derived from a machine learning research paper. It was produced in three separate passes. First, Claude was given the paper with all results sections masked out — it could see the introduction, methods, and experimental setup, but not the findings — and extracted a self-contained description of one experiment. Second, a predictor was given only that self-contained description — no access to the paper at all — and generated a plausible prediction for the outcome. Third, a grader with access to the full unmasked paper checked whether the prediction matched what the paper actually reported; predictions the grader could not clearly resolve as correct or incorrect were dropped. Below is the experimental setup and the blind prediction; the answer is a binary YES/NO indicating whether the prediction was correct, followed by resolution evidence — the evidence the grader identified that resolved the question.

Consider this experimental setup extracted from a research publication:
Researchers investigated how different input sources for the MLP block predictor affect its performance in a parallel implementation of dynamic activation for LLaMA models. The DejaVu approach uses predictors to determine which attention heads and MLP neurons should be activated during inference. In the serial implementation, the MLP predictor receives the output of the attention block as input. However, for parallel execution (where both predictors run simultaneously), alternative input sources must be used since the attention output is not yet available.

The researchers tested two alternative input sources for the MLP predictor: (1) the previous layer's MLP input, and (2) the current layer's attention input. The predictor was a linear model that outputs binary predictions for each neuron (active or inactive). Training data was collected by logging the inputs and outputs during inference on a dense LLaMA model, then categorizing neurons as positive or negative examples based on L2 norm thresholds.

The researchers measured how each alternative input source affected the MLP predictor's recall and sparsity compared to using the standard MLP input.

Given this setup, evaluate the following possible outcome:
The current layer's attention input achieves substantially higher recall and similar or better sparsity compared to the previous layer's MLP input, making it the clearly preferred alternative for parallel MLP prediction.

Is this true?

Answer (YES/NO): YES